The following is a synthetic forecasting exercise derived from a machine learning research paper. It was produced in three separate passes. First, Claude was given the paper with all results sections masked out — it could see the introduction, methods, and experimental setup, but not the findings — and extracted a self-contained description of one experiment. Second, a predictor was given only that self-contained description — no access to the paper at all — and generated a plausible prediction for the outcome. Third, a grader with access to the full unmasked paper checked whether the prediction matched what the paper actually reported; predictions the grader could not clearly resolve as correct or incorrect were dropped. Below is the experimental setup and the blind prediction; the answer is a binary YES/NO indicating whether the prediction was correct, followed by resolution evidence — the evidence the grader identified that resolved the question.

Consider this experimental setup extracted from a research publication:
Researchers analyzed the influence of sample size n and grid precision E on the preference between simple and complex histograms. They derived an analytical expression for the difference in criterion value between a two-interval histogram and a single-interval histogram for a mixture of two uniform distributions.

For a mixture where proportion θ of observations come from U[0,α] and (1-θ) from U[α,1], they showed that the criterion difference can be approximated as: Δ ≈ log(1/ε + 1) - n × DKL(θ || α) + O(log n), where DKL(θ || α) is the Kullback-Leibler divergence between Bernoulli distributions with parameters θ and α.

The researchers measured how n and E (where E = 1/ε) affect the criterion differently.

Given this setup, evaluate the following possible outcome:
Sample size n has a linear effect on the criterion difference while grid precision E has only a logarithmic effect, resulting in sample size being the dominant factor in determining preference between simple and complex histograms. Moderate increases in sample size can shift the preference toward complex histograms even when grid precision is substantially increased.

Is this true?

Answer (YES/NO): YES